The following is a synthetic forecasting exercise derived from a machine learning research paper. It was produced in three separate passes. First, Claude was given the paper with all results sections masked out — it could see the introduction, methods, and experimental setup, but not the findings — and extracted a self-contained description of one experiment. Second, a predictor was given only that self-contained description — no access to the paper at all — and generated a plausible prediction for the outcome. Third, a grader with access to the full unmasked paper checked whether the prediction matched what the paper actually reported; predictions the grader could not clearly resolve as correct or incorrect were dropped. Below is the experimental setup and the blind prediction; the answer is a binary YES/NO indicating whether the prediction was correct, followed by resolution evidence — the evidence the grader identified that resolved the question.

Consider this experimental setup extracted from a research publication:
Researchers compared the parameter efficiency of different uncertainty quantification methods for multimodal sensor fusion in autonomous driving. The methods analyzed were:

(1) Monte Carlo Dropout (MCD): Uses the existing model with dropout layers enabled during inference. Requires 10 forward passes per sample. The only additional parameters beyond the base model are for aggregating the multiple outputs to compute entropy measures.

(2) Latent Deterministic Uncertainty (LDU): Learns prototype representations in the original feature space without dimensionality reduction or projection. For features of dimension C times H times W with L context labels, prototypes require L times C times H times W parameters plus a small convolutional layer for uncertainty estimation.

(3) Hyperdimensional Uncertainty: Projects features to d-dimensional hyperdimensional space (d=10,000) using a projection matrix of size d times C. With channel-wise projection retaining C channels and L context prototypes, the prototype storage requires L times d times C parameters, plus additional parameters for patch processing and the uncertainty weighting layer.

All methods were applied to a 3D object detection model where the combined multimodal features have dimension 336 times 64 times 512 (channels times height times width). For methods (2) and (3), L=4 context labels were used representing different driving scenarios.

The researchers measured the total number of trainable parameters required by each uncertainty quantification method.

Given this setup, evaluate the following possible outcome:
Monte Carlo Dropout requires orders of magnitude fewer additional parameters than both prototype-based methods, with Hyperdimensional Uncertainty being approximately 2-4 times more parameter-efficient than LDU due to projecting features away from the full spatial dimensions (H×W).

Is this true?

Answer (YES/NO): NO